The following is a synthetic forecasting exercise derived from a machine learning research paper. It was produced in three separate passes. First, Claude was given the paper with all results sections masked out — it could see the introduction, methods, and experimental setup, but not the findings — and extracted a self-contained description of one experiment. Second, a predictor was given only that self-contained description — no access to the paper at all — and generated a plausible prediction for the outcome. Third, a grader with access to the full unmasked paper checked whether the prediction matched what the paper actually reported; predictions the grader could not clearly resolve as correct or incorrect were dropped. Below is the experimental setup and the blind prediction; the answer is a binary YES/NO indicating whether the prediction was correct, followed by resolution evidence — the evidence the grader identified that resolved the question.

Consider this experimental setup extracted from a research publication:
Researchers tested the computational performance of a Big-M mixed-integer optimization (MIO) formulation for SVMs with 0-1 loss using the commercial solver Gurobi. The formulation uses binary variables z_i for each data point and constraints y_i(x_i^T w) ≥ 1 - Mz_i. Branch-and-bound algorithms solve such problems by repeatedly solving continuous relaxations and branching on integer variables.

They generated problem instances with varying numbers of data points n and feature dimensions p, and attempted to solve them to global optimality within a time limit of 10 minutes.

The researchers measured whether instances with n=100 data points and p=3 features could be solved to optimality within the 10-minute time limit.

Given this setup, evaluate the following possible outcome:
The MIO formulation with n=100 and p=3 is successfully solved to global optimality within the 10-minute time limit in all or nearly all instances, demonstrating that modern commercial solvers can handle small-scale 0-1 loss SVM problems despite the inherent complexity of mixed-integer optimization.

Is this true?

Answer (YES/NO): NO